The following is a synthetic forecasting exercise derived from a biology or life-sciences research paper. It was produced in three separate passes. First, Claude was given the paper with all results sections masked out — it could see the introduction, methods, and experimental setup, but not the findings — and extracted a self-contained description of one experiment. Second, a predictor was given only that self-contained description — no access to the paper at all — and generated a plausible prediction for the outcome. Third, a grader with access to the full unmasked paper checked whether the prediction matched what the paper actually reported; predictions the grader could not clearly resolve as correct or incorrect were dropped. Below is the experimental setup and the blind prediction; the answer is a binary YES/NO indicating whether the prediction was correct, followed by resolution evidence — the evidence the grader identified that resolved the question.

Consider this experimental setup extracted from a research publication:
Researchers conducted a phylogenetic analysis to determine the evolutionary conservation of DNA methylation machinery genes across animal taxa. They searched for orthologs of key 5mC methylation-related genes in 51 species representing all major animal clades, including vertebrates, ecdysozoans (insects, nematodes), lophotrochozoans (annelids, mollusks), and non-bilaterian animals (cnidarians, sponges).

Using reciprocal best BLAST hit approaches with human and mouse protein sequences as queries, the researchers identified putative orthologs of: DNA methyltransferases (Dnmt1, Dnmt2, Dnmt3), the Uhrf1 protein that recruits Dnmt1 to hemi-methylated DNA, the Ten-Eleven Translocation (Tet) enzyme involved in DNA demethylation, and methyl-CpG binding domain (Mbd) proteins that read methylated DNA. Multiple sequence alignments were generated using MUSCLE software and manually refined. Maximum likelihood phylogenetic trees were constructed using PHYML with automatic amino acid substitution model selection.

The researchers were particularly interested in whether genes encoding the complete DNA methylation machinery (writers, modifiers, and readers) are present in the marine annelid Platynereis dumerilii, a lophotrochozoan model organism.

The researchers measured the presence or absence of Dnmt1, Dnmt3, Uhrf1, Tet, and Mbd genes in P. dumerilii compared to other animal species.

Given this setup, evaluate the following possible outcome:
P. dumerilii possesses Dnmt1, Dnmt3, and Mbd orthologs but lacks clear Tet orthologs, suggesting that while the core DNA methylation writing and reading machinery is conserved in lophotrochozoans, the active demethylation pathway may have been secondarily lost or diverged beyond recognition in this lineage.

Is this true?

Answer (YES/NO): NO